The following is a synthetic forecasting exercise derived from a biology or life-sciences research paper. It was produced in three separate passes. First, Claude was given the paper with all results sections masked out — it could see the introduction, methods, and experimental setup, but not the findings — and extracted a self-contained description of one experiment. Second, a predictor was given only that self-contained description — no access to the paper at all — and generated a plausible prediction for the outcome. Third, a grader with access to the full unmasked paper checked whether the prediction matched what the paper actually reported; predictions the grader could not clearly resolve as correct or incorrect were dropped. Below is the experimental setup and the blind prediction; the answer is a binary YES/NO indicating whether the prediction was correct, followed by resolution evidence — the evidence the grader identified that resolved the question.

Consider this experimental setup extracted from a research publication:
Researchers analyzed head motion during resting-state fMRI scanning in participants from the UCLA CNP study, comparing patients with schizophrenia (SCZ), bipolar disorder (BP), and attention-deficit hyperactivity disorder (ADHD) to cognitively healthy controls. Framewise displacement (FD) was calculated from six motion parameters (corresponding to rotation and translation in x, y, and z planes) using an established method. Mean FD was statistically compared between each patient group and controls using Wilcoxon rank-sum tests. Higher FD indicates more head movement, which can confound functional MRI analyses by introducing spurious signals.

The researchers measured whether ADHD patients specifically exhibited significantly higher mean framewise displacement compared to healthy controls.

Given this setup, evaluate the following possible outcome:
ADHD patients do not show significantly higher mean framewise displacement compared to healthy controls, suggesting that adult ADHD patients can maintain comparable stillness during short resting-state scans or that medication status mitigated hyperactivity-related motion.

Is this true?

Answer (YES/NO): YES